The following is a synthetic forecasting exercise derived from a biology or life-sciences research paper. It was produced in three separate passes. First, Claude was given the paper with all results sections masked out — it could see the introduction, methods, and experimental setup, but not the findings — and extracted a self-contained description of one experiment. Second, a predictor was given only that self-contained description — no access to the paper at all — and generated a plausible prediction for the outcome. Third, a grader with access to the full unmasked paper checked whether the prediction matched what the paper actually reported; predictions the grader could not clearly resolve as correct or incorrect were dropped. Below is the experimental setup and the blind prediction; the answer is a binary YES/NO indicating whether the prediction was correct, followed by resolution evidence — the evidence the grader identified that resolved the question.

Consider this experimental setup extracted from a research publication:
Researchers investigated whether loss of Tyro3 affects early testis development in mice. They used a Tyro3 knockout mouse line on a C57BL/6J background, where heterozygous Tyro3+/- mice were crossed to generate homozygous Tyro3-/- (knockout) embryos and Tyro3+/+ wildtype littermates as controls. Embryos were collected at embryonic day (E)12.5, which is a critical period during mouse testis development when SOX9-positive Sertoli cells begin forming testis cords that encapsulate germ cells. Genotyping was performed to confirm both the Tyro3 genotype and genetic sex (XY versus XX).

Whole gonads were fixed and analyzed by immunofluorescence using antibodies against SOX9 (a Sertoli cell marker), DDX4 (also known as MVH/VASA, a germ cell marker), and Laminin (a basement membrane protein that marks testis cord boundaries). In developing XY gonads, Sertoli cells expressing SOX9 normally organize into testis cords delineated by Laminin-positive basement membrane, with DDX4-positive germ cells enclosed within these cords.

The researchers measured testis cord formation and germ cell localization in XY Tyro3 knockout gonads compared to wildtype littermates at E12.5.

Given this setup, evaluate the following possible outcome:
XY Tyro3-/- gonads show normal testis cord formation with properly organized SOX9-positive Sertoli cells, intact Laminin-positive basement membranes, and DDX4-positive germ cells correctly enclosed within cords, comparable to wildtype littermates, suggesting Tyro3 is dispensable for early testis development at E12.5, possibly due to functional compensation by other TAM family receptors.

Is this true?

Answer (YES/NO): YES